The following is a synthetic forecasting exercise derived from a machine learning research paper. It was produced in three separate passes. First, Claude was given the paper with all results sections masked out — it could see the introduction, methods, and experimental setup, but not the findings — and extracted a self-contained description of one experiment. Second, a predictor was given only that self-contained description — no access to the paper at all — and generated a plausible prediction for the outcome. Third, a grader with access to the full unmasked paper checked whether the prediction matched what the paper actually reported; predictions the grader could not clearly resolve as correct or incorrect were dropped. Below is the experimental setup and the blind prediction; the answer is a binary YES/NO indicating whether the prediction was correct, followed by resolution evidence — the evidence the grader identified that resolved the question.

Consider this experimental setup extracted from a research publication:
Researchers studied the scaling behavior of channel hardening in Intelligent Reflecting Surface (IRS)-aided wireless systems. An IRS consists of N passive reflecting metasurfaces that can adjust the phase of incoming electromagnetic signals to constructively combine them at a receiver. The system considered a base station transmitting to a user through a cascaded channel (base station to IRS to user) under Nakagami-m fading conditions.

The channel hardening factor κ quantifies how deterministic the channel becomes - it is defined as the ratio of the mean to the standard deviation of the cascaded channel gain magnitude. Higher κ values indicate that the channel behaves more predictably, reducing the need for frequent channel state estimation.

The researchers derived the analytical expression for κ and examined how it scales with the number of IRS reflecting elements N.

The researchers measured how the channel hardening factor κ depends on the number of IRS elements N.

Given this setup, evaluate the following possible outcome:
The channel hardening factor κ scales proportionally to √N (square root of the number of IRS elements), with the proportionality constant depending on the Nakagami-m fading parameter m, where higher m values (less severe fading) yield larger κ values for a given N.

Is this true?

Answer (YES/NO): YES